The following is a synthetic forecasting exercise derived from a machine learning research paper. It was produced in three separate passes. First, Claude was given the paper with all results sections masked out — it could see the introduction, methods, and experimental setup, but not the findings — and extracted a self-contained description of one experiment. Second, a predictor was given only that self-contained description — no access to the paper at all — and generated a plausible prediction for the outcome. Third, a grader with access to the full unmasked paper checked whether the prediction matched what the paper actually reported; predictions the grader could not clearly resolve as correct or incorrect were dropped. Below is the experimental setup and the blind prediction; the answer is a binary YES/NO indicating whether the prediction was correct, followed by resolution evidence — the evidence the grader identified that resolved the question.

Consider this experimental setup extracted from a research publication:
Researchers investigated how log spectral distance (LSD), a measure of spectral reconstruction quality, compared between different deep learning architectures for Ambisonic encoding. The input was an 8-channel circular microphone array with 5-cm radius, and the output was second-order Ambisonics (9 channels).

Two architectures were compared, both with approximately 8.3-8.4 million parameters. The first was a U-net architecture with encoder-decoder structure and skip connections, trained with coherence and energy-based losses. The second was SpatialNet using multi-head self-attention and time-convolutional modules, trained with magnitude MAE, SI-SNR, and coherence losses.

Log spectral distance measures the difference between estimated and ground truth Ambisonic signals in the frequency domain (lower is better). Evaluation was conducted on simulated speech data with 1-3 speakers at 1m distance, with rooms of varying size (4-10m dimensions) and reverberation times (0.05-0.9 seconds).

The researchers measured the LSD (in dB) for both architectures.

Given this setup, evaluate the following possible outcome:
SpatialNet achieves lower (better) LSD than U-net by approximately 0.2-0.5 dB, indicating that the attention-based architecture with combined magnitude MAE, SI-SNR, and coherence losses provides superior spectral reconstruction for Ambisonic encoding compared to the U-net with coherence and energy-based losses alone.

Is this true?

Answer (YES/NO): YES